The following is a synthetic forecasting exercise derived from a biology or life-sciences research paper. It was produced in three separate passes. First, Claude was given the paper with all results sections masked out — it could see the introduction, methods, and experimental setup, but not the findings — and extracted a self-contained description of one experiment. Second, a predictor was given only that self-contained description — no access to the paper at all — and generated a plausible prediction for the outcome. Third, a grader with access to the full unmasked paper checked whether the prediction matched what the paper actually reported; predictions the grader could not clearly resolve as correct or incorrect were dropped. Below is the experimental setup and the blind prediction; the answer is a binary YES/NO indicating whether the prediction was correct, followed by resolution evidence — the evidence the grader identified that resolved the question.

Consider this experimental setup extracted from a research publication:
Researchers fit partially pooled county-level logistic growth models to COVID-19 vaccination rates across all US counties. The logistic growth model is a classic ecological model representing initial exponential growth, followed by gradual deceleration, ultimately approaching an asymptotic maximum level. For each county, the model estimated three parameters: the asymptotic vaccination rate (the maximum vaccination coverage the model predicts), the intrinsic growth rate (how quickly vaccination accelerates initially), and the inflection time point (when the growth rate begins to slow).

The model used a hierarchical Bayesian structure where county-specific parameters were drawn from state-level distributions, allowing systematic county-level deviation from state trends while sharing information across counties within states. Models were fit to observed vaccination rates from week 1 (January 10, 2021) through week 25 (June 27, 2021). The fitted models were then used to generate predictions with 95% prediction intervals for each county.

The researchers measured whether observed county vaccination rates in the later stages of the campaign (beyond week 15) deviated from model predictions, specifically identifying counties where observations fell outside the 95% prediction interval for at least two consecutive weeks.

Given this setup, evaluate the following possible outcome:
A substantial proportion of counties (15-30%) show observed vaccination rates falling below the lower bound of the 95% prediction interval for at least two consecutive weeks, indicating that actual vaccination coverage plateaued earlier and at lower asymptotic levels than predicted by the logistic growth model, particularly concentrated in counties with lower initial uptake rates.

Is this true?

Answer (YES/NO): NO